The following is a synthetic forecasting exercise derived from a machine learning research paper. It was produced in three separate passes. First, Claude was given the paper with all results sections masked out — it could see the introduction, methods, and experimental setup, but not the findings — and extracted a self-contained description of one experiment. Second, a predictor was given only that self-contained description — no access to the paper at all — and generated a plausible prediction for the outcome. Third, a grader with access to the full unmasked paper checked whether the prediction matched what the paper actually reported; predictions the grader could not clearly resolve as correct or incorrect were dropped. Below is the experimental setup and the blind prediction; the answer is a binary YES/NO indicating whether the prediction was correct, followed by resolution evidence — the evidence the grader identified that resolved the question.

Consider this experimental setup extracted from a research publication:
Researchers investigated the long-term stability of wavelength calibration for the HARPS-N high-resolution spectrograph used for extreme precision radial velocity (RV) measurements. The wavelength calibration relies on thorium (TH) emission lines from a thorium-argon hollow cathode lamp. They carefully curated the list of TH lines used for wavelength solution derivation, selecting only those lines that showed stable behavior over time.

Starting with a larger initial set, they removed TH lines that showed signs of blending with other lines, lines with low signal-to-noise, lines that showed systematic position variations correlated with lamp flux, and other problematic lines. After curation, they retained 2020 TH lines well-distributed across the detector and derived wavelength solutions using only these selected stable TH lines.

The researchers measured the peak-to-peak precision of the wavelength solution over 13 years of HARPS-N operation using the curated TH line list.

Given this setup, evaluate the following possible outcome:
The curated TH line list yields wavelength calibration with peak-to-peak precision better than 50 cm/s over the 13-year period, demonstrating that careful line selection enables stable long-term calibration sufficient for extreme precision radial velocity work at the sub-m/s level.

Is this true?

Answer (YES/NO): NO